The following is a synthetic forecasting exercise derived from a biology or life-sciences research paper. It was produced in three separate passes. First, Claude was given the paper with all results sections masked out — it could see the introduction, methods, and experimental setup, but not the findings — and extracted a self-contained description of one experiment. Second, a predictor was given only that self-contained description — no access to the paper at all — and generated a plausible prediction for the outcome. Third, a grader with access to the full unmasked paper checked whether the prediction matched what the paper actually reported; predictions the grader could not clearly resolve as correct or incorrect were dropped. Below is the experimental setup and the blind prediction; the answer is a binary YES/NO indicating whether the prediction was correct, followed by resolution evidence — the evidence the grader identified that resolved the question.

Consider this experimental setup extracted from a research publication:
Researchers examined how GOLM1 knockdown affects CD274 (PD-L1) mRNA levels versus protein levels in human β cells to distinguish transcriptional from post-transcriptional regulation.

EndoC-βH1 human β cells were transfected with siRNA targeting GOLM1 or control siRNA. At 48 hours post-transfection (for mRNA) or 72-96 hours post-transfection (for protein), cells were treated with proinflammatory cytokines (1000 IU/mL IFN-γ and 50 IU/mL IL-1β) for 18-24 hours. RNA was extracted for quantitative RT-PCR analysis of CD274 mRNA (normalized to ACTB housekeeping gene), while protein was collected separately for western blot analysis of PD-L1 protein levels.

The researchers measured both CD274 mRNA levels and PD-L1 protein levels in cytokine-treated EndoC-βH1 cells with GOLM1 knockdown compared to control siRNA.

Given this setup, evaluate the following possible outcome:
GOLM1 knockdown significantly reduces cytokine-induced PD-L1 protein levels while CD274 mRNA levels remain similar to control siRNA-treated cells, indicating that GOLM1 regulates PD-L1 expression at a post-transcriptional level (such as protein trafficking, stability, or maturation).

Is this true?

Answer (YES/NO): YES